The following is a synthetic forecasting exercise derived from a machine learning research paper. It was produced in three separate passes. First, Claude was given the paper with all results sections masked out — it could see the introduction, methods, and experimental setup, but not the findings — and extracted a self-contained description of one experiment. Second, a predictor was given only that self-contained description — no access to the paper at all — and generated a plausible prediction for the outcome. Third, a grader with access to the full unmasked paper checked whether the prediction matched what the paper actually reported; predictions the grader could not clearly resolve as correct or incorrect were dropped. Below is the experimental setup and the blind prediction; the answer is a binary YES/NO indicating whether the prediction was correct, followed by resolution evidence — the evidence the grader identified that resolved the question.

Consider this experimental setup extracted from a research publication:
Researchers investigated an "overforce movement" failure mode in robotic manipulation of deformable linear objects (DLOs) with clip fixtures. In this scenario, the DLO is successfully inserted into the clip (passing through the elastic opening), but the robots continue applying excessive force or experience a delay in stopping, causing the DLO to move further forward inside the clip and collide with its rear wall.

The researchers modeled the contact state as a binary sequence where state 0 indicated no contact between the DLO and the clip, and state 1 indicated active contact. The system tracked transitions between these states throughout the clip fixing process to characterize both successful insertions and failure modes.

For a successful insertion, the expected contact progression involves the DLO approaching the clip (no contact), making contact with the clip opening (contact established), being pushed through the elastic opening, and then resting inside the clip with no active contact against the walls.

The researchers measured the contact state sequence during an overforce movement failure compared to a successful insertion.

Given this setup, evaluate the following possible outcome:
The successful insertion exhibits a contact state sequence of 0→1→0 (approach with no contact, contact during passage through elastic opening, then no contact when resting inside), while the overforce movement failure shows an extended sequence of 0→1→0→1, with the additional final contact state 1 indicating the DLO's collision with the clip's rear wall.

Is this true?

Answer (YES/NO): YES